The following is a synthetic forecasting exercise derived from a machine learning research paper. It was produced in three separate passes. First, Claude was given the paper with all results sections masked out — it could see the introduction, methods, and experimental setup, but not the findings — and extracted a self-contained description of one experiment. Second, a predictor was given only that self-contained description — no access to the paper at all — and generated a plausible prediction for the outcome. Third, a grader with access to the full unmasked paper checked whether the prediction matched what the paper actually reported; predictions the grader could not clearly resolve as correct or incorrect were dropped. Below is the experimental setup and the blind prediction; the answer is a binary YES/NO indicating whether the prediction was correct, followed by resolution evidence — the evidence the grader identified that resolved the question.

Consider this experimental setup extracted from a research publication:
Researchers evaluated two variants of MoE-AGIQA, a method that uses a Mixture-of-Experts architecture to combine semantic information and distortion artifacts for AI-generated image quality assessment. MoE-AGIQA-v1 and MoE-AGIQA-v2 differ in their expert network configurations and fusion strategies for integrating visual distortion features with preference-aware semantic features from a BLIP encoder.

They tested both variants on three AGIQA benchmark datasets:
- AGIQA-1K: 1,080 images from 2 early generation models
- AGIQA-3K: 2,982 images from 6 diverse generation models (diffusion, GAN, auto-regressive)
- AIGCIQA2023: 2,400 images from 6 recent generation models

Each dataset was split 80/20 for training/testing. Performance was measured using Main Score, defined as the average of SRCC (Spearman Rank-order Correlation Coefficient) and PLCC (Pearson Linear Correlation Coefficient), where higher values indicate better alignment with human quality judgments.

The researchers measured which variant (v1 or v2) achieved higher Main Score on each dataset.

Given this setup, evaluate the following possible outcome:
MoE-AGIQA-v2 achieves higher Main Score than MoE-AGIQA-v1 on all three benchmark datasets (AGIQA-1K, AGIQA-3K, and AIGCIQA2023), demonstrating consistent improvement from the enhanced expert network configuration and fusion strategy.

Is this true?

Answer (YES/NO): NO